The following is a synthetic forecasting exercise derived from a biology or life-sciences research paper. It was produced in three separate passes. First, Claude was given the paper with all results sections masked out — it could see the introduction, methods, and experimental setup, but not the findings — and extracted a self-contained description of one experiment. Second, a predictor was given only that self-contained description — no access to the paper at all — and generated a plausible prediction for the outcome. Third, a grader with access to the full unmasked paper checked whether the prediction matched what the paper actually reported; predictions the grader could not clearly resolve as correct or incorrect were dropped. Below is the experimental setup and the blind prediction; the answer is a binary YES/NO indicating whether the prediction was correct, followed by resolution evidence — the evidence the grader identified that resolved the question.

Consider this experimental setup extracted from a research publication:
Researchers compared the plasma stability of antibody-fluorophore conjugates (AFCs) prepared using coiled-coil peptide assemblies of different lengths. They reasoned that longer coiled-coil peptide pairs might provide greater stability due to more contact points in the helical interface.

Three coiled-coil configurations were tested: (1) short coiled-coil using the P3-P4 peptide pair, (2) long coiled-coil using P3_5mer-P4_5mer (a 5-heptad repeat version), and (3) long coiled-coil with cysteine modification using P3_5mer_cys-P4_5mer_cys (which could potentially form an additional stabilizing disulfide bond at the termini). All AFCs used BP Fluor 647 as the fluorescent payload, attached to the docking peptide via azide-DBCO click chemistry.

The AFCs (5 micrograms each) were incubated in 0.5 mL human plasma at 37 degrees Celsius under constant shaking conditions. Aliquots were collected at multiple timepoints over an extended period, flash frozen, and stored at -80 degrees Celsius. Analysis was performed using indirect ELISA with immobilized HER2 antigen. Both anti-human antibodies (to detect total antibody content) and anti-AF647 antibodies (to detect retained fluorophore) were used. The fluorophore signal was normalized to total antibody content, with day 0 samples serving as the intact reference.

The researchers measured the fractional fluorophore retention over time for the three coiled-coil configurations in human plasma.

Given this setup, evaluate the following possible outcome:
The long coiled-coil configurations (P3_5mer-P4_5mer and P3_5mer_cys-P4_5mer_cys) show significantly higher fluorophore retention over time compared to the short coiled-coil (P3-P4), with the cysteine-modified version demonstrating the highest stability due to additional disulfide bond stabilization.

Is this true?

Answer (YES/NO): NO